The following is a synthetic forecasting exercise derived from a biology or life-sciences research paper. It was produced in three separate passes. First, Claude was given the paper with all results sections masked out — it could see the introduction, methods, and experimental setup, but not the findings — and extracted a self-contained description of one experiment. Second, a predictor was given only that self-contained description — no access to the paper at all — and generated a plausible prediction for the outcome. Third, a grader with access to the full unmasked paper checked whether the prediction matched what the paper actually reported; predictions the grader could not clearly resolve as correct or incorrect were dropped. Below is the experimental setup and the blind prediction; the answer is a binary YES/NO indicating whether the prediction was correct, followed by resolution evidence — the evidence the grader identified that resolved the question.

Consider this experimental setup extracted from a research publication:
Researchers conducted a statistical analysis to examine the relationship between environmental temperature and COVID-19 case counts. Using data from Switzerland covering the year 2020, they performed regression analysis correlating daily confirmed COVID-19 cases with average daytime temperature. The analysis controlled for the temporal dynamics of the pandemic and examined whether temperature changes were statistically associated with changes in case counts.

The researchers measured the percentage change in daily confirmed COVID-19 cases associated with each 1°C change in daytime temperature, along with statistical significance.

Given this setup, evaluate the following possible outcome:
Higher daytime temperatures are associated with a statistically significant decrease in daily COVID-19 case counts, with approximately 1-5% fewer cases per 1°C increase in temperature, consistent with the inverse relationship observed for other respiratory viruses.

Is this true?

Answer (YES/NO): YES